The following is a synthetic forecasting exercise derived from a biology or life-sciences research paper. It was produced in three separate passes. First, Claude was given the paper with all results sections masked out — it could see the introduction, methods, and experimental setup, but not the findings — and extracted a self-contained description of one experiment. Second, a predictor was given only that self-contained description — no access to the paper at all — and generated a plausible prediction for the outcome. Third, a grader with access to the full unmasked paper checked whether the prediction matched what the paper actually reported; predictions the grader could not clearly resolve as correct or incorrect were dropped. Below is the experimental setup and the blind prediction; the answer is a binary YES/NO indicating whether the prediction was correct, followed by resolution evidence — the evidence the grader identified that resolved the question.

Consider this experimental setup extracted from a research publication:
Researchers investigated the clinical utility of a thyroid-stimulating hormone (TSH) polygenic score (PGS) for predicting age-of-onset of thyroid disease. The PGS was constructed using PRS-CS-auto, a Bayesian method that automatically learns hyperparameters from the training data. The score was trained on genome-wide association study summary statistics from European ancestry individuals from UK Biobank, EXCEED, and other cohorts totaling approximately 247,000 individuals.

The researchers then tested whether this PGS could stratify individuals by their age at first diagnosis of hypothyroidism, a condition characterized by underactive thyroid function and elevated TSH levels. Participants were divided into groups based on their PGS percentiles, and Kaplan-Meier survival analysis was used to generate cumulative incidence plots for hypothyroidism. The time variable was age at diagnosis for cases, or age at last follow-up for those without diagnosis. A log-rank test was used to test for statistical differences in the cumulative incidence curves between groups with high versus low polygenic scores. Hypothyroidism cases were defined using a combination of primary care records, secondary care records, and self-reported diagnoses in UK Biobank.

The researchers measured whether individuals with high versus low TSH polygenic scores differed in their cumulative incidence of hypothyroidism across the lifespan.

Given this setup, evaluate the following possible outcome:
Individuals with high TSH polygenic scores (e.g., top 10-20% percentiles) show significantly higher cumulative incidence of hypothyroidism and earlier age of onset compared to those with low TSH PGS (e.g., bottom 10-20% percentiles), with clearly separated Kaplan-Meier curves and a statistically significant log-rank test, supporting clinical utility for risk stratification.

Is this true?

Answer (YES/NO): YES